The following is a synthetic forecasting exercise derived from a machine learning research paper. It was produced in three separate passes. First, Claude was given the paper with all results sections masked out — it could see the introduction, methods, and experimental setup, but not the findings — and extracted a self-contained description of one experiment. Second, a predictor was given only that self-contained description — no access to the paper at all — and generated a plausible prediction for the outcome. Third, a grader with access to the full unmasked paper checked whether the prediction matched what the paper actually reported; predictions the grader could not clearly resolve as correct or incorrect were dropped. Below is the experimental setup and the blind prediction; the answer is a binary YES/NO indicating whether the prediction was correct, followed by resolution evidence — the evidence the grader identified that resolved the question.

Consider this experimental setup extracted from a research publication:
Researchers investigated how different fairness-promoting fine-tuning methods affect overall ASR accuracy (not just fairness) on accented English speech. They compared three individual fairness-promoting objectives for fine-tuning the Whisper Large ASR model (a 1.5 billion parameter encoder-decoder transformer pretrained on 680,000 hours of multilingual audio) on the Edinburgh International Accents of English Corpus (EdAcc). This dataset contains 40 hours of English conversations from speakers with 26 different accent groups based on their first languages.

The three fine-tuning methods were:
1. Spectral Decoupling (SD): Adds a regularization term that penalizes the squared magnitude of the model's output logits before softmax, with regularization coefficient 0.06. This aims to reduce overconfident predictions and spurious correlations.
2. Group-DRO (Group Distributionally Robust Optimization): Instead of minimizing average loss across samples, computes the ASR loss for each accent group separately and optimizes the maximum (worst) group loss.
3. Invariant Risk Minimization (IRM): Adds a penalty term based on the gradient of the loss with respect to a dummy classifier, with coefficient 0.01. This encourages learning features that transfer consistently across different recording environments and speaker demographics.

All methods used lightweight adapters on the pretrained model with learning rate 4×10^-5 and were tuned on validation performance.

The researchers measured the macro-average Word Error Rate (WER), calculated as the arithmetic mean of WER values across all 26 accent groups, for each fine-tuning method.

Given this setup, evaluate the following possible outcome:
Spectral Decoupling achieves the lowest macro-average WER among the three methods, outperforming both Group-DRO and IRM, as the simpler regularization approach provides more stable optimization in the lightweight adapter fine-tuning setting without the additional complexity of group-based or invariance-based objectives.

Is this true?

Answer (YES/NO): NO